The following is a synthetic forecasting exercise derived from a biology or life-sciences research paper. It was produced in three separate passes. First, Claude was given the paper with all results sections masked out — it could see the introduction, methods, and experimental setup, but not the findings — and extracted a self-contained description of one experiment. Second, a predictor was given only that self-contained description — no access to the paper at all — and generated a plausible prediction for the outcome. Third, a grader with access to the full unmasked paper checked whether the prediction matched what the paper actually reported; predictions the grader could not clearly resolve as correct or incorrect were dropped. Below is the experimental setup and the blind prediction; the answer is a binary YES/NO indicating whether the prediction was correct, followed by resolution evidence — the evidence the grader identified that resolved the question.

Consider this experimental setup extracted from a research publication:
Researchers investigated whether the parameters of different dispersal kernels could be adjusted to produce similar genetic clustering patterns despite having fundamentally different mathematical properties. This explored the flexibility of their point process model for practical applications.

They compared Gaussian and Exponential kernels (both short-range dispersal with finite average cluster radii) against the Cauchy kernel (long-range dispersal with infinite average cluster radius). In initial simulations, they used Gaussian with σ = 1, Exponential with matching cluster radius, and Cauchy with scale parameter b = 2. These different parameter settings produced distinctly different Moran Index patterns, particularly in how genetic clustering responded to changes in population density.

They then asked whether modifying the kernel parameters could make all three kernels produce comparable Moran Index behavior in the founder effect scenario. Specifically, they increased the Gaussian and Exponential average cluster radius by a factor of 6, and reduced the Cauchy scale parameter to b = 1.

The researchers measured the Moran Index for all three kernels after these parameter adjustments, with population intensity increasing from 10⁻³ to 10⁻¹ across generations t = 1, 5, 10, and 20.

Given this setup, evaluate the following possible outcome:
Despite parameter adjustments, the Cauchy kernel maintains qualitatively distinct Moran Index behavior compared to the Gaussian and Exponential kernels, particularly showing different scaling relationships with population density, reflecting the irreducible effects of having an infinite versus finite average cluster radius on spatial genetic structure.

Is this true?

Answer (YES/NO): NO